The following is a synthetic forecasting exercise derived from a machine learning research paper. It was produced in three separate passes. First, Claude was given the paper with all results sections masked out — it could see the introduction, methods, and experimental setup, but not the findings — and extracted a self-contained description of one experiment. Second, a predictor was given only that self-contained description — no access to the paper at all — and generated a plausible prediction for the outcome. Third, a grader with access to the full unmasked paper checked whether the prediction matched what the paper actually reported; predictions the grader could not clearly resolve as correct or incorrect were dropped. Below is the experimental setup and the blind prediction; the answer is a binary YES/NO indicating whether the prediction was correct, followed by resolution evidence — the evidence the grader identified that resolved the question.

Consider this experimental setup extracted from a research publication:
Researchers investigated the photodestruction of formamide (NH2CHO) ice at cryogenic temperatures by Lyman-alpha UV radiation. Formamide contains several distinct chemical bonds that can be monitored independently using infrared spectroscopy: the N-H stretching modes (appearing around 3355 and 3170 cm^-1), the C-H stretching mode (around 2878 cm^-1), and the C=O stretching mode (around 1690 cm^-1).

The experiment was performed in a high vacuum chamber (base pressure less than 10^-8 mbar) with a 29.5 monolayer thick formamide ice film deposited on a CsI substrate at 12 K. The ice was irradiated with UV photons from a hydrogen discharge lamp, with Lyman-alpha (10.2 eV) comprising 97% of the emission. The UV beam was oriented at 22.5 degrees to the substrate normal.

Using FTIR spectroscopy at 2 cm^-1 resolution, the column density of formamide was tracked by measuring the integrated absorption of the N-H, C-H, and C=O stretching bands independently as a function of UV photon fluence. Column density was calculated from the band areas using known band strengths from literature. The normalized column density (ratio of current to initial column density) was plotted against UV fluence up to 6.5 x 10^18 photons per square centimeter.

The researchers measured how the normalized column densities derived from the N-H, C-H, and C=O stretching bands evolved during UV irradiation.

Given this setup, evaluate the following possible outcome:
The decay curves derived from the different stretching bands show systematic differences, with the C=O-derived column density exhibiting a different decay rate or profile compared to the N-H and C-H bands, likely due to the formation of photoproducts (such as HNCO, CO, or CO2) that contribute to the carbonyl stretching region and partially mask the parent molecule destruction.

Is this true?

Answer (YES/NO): NO